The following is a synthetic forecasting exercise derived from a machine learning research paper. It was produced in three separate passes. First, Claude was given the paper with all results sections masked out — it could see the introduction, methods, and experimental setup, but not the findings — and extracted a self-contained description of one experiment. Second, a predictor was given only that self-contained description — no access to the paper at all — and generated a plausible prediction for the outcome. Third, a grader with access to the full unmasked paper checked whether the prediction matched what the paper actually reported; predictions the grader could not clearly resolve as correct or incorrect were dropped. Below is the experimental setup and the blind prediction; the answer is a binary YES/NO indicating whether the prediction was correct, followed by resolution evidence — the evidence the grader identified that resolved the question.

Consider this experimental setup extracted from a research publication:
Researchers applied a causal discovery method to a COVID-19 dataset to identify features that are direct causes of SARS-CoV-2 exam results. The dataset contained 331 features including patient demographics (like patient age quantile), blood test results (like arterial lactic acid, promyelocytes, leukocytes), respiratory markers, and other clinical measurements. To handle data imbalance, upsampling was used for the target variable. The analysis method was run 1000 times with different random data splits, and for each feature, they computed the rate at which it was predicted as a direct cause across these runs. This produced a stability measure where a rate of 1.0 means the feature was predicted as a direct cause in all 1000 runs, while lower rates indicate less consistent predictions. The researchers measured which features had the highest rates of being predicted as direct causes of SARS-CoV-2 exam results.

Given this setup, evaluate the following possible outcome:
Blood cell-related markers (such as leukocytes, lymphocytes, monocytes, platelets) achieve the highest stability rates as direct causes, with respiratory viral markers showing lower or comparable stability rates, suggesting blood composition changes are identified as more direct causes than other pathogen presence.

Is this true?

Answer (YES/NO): NO